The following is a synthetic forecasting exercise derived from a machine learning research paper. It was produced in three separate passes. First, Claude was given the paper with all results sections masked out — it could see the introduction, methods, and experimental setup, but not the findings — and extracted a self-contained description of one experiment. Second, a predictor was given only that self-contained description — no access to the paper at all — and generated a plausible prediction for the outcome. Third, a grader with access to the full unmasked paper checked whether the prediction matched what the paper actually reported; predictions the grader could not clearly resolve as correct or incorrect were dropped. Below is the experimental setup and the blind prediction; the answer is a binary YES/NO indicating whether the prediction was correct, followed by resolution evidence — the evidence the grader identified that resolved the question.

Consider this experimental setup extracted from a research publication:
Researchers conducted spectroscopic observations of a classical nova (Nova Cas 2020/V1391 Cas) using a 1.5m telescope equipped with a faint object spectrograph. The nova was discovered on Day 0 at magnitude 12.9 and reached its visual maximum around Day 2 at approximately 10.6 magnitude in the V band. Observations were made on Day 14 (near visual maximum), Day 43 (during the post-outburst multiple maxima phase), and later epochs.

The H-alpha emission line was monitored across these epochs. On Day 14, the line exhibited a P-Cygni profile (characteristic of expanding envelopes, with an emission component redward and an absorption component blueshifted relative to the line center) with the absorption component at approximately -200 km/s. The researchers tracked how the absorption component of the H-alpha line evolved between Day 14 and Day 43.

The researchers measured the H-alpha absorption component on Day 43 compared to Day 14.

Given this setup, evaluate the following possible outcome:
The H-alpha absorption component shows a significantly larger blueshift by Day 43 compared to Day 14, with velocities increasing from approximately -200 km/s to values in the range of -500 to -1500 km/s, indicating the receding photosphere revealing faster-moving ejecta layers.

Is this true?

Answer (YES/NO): NO